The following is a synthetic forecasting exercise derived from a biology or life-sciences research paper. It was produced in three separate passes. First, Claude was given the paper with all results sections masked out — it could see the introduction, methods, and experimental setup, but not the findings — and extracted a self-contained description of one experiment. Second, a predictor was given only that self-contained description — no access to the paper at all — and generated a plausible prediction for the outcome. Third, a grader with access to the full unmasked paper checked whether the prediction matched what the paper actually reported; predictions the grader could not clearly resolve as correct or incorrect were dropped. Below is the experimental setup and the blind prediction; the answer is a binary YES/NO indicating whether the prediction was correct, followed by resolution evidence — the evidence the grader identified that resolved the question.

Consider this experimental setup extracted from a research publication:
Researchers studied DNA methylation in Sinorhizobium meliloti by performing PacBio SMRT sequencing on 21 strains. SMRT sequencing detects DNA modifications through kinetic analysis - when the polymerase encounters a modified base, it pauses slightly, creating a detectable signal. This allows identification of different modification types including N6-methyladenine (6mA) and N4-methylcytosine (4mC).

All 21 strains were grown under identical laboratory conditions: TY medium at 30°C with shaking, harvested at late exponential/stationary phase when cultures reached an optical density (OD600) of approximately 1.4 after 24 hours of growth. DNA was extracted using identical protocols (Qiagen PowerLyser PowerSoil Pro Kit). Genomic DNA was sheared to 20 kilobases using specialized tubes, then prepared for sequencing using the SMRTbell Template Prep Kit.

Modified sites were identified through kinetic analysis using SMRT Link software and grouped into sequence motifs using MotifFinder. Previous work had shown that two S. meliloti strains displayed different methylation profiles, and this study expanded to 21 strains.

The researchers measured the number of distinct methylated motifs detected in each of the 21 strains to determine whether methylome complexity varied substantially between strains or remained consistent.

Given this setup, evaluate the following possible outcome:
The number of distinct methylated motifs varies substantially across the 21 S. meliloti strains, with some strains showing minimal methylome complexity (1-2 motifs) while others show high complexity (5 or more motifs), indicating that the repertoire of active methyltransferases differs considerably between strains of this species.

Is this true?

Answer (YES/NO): NO